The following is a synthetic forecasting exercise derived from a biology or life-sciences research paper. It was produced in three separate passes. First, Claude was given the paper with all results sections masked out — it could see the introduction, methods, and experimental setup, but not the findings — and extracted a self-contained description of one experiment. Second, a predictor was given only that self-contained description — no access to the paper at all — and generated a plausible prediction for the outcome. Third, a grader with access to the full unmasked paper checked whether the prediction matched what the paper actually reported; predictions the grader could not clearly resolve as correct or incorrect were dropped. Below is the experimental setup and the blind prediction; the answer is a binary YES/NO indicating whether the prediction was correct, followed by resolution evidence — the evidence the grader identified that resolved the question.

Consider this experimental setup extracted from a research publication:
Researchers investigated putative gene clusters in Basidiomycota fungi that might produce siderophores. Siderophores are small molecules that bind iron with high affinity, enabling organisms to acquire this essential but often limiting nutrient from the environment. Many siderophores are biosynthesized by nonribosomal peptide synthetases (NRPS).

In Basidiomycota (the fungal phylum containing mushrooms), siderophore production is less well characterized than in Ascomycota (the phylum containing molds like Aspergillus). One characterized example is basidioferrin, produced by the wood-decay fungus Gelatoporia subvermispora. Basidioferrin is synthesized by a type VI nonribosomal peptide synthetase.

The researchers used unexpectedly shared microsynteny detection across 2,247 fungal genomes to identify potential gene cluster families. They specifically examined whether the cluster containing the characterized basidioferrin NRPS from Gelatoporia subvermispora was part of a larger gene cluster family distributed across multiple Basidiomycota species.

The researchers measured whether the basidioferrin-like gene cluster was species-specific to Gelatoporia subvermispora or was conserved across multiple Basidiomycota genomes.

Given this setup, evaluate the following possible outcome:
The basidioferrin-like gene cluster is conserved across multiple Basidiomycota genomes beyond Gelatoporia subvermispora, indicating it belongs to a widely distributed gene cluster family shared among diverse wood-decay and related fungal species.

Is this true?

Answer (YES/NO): YES